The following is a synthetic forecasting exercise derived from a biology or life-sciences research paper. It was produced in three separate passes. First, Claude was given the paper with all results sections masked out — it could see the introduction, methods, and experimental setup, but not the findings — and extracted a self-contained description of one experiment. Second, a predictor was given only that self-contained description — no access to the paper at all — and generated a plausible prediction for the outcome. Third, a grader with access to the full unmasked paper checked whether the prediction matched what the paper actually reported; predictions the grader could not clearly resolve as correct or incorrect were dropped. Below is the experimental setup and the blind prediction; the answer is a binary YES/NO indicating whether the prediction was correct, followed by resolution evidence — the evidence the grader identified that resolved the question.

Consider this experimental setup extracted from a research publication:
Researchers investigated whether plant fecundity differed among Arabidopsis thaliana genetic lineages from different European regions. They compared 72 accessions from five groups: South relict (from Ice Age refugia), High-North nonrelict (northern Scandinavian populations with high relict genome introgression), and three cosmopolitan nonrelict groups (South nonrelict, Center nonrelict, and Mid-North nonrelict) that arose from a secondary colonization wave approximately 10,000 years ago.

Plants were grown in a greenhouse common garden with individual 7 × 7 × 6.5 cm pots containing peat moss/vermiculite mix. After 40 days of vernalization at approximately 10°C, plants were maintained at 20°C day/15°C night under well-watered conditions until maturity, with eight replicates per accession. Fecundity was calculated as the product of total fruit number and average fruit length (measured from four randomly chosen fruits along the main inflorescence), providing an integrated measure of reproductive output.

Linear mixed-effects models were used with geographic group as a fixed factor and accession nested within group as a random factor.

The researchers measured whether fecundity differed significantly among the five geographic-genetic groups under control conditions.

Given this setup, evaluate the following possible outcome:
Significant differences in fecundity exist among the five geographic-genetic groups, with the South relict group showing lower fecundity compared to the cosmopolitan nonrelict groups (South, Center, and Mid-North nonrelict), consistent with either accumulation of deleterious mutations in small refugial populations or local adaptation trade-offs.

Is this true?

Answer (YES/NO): YES